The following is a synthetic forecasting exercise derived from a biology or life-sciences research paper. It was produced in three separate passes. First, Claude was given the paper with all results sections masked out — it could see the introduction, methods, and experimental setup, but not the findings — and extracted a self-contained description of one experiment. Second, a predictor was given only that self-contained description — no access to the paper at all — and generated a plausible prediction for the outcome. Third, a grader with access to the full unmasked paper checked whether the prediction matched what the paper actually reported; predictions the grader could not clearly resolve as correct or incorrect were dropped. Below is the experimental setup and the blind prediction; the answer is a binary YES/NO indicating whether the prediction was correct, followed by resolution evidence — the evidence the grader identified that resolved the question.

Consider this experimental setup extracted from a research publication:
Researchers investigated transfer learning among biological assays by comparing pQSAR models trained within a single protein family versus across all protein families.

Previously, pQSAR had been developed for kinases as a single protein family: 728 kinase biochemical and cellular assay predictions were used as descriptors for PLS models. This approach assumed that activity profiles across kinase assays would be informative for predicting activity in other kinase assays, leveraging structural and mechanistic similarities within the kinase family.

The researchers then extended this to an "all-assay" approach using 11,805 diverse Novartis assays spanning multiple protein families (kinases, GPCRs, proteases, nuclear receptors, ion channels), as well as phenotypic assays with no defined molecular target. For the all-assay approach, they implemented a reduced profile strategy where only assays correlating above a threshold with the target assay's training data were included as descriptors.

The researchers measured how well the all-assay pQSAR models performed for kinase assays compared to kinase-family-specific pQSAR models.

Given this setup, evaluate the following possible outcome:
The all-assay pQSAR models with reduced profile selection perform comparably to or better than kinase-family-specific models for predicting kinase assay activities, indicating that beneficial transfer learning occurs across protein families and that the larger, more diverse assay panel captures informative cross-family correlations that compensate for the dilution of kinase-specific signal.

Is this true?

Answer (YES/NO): YES